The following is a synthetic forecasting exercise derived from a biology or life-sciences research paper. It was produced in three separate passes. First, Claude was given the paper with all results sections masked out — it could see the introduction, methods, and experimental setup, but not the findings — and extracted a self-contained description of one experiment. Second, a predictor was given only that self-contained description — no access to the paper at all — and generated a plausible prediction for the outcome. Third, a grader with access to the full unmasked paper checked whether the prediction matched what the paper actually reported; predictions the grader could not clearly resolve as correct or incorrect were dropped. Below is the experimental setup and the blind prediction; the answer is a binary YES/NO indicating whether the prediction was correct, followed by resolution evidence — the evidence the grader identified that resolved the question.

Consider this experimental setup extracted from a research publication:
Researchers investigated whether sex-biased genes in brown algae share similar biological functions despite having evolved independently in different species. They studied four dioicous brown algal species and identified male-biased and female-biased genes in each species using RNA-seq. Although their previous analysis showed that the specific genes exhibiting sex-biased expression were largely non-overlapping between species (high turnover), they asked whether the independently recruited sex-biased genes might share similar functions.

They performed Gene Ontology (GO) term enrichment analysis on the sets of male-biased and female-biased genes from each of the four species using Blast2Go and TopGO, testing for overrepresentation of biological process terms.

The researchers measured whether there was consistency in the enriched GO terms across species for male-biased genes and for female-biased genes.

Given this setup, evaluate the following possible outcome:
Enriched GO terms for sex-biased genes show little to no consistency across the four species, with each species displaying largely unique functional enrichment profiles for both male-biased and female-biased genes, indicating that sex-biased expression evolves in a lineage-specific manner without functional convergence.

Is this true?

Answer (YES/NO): NO